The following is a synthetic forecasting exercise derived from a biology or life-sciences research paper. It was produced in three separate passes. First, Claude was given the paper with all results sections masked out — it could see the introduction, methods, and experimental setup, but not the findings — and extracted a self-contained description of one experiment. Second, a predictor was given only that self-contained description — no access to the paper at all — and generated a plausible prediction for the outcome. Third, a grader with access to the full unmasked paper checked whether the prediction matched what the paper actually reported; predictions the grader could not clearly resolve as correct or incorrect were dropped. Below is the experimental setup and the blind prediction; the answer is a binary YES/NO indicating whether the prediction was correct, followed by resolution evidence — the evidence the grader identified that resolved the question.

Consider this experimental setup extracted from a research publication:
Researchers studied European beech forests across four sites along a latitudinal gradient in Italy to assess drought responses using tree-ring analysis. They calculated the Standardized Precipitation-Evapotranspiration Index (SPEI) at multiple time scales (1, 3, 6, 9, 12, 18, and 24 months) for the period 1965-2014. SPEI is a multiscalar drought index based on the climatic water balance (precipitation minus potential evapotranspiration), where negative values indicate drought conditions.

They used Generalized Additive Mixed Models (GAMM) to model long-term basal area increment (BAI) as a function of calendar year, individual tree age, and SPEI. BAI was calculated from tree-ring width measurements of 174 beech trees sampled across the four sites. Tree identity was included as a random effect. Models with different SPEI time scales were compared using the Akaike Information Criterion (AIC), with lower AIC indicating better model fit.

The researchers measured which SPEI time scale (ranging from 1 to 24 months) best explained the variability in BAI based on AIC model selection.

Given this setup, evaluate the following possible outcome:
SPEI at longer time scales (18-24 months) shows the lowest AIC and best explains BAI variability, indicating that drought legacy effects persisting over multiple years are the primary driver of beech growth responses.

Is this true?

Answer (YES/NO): YES